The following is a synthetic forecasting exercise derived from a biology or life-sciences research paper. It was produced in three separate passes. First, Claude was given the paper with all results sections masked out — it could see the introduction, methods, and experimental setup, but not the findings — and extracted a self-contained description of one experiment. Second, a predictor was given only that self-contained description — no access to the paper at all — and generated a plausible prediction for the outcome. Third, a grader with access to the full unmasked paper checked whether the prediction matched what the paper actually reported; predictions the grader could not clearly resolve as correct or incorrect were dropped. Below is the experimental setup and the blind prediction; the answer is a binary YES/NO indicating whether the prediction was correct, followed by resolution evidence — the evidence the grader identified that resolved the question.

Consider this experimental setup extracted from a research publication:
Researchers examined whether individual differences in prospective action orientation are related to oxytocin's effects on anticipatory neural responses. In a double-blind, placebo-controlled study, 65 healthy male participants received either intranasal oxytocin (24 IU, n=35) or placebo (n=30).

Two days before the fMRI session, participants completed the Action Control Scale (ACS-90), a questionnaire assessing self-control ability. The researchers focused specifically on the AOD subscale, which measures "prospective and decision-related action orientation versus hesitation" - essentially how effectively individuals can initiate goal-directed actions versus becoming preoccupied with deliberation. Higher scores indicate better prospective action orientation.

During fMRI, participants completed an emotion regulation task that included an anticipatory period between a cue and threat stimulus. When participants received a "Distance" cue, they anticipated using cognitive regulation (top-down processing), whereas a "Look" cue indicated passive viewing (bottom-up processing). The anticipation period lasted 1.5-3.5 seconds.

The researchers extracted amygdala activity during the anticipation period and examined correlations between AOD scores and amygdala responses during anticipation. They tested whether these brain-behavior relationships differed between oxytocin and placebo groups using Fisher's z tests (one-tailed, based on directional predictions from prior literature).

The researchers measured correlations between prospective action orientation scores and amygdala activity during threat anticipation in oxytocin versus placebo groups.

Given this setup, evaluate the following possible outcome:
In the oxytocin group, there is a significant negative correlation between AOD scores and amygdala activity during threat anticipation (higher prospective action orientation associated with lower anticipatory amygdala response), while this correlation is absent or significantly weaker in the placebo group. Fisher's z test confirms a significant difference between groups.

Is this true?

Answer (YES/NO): NO